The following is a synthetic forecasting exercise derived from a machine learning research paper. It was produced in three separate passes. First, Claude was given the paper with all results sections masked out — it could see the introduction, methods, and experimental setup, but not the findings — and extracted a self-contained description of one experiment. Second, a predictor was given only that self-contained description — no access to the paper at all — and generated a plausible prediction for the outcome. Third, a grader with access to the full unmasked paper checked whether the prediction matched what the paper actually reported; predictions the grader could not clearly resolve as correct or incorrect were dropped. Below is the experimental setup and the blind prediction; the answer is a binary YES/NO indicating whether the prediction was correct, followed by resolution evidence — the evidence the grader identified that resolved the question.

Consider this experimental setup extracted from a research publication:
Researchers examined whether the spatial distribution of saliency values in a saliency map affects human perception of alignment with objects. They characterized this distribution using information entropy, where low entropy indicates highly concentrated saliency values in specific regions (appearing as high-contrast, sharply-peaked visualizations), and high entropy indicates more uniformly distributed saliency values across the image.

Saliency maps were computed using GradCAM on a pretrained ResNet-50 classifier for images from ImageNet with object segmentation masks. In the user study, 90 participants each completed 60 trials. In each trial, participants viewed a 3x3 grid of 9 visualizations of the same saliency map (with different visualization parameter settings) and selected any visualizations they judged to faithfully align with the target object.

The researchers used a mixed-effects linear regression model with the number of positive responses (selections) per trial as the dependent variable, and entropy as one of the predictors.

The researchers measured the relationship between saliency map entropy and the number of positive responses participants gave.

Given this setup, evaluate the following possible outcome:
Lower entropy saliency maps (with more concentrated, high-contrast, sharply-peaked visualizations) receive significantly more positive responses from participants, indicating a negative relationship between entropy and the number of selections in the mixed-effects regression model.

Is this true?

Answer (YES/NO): NO